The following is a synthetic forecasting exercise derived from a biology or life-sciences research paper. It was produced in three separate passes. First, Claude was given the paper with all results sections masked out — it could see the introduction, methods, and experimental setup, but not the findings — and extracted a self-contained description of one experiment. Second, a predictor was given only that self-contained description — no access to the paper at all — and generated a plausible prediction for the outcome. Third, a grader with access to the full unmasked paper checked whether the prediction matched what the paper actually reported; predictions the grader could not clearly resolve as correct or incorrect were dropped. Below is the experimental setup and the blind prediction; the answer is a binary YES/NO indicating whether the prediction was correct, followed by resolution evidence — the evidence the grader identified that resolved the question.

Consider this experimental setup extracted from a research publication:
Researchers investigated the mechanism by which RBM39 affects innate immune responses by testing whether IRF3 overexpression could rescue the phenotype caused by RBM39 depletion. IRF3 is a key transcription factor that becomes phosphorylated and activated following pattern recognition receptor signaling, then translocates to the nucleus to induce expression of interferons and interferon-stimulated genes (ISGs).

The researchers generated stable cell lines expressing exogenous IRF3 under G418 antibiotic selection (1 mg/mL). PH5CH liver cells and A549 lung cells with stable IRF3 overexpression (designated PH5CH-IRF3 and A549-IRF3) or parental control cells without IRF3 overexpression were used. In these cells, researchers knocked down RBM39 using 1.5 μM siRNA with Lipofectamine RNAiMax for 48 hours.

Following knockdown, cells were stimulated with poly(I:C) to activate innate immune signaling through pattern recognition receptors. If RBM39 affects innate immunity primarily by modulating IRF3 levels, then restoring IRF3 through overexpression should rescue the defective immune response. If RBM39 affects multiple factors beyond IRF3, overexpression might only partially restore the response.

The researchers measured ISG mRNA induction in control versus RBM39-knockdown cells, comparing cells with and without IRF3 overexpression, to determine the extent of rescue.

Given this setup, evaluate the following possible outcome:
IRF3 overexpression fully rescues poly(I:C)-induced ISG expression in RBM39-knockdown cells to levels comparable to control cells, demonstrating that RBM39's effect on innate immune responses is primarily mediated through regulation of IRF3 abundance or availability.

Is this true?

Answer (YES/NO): NO